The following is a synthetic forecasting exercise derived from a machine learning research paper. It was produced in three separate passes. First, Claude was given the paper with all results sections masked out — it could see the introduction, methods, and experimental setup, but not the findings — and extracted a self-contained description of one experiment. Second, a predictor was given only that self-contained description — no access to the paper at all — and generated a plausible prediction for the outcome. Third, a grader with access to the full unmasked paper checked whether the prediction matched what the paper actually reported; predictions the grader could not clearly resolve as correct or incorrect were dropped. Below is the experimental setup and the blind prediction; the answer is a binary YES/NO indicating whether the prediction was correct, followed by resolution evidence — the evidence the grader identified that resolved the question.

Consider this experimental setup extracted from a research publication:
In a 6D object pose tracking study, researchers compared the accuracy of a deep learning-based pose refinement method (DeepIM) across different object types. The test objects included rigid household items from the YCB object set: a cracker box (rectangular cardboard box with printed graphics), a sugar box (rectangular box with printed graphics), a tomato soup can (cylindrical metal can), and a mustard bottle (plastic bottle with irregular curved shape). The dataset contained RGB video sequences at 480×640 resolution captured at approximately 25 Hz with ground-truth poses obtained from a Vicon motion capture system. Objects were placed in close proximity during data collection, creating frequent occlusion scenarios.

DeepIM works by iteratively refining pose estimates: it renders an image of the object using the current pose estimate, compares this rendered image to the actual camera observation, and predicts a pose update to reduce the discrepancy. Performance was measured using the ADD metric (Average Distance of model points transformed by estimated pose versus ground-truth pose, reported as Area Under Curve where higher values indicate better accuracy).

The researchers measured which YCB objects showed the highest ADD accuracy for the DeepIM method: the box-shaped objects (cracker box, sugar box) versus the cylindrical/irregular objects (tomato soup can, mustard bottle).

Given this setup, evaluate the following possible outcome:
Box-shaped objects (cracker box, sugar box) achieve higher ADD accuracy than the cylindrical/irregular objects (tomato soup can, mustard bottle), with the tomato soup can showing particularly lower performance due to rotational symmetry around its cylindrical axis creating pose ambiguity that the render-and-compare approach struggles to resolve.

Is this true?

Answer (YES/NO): NO